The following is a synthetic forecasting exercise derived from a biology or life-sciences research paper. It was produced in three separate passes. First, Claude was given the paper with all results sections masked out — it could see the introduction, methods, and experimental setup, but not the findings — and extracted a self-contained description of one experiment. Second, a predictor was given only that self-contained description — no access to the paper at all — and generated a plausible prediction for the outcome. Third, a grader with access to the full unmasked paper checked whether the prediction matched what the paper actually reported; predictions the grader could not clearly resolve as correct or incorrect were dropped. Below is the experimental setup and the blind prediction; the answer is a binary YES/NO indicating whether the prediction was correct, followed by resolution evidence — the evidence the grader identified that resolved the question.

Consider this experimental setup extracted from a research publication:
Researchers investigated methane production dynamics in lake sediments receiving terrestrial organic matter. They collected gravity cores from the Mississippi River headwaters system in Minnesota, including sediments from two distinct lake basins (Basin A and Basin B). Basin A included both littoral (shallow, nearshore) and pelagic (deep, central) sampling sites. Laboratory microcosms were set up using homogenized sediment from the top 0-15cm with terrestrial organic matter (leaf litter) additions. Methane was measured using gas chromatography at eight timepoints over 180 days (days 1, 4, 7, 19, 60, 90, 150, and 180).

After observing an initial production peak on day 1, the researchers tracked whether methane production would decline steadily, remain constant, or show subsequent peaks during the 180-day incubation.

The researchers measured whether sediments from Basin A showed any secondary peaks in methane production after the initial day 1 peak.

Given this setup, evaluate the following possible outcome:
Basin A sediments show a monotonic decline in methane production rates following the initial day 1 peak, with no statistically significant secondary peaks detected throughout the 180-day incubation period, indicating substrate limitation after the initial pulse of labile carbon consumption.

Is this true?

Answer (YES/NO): NO